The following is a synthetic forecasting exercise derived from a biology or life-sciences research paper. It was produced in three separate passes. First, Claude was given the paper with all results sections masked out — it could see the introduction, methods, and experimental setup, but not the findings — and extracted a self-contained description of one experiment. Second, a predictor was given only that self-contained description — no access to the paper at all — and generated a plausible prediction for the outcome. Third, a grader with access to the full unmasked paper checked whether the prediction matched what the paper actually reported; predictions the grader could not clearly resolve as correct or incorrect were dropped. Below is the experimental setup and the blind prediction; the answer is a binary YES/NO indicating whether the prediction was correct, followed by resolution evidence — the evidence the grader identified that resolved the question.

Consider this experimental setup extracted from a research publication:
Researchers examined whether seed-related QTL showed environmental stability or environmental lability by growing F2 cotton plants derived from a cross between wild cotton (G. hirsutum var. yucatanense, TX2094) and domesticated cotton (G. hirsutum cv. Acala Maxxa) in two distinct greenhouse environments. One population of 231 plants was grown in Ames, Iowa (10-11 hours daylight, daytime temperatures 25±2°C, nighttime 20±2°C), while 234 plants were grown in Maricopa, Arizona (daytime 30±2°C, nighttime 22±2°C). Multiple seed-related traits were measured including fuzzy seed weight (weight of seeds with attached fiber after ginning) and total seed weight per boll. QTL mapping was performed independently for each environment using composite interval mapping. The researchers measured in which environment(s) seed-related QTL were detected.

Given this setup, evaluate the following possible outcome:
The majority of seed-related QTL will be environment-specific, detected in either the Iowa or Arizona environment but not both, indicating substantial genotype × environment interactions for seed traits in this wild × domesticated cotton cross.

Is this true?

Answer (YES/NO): YES